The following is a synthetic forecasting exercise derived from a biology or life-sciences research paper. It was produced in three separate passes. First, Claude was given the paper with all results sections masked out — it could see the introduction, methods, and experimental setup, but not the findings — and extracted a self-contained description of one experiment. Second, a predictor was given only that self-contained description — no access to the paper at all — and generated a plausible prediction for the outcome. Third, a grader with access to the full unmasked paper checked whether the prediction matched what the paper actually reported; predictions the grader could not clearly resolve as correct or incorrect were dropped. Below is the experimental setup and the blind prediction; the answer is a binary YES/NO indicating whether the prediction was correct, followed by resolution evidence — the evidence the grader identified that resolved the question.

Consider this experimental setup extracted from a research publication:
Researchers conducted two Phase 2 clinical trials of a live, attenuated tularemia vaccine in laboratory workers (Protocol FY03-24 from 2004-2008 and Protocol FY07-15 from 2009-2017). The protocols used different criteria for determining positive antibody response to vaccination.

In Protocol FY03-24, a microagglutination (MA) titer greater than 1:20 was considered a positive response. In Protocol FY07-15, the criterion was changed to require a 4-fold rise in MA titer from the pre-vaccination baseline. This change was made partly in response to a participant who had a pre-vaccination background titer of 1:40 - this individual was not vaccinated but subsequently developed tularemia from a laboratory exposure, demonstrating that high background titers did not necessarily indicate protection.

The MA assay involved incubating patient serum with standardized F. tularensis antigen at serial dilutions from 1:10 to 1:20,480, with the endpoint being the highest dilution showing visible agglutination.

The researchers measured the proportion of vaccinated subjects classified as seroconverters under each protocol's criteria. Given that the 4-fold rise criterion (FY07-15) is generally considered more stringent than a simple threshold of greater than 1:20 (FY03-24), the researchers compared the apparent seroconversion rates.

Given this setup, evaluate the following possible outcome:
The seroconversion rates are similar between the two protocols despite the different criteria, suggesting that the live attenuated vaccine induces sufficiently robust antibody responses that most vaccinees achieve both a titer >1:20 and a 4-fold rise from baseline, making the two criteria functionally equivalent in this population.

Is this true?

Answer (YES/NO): YES